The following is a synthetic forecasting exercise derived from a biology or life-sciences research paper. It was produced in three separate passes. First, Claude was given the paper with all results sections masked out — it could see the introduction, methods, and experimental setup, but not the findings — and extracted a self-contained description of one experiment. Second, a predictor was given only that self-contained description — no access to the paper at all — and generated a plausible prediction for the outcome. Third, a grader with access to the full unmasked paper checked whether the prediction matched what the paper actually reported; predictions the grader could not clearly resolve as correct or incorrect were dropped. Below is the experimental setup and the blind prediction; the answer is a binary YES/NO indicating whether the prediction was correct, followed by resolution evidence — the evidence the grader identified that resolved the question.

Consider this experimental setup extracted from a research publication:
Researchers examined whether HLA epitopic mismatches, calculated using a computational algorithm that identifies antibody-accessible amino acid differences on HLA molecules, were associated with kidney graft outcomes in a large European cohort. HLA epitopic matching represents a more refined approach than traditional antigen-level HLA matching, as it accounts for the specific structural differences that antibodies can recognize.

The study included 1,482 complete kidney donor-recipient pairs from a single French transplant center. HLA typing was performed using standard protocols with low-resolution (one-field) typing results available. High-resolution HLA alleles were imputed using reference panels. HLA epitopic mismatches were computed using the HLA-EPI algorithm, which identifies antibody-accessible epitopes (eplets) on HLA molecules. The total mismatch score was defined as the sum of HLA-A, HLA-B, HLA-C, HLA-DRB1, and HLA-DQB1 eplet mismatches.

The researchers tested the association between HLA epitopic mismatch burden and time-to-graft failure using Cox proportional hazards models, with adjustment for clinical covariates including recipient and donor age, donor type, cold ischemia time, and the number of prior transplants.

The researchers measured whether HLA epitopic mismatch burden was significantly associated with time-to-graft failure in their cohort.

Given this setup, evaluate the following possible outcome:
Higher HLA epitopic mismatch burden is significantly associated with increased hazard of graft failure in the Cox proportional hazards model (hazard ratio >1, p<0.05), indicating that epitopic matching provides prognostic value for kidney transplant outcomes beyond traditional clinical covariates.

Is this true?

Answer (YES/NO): NO